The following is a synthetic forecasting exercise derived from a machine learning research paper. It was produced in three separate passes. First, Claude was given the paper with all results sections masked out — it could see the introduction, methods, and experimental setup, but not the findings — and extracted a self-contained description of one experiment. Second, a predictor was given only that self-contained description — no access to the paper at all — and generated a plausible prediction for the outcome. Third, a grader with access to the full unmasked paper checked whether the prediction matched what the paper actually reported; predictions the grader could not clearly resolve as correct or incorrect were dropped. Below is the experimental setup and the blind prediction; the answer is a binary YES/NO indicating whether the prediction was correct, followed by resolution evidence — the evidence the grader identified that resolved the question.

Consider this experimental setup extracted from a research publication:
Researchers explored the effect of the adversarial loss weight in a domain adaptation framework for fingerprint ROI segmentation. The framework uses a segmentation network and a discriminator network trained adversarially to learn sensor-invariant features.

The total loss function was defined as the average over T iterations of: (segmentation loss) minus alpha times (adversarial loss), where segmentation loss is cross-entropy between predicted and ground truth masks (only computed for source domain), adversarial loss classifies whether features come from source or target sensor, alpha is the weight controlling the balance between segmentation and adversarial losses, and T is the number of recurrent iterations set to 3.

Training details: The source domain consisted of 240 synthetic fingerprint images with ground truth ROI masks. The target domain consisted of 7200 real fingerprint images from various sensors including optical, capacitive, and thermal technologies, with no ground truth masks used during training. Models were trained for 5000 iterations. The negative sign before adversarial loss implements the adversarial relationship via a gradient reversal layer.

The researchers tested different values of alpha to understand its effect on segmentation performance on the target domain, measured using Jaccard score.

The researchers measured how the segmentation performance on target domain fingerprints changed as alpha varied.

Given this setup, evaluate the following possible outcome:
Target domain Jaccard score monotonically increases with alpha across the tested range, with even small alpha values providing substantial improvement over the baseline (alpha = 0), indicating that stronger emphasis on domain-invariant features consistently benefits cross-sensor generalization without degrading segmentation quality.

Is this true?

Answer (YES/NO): NO